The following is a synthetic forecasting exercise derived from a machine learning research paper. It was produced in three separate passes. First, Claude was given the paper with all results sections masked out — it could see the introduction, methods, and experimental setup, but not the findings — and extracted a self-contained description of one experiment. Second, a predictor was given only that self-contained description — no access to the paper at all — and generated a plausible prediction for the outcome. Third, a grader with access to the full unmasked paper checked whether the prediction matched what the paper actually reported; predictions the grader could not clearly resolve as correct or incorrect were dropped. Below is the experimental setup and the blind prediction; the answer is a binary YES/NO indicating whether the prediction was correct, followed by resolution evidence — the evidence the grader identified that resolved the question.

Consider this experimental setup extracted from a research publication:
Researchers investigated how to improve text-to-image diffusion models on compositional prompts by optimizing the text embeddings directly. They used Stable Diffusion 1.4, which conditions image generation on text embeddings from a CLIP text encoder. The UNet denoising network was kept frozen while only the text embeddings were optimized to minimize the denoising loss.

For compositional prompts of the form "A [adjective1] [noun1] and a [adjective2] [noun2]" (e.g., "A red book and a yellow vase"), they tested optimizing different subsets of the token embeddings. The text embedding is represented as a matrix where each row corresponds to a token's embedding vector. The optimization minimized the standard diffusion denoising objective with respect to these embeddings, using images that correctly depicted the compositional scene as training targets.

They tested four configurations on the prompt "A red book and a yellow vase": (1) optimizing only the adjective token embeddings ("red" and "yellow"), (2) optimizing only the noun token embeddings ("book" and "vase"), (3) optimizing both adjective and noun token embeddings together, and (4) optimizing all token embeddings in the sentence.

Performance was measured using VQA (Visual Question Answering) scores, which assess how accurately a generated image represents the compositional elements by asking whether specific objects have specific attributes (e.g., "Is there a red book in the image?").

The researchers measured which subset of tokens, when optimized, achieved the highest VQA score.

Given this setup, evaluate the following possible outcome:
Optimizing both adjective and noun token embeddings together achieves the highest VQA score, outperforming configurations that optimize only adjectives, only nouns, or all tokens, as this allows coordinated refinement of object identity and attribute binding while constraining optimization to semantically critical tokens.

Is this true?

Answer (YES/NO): NO